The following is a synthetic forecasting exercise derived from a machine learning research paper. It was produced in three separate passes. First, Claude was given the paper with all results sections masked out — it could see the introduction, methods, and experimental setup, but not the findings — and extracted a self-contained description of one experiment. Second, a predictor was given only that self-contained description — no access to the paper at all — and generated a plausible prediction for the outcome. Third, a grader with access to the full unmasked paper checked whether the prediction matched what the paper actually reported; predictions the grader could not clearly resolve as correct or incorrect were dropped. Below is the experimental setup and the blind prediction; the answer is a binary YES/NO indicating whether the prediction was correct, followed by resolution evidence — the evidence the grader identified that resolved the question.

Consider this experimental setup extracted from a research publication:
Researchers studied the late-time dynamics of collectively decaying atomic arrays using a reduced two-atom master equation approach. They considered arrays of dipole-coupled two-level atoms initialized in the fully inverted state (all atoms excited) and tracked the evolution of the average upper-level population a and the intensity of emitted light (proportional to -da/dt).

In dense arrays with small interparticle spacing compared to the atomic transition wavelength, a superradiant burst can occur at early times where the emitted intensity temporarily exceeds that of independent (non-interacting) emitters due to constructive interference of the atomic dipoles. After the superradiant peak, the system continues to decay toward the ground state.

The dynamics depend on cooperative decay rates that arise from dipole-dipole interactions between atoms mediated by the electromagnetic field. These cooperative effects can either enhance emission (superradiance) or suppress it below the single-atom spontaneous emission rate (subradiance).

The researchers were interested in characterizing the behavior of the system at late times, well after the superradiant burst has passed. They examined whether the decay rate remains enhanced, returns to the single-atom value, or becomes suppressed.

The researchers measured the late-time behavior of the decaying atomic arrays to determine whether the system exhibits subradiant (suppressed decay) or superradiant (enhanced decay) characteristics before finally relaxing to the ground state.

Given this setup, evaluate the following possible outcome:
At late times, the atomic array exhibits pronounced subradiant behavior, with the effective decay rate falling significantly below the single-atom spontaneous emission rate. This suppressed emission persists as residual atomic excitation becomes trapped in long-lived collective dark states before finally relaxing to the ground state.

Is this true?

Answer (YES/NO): YES